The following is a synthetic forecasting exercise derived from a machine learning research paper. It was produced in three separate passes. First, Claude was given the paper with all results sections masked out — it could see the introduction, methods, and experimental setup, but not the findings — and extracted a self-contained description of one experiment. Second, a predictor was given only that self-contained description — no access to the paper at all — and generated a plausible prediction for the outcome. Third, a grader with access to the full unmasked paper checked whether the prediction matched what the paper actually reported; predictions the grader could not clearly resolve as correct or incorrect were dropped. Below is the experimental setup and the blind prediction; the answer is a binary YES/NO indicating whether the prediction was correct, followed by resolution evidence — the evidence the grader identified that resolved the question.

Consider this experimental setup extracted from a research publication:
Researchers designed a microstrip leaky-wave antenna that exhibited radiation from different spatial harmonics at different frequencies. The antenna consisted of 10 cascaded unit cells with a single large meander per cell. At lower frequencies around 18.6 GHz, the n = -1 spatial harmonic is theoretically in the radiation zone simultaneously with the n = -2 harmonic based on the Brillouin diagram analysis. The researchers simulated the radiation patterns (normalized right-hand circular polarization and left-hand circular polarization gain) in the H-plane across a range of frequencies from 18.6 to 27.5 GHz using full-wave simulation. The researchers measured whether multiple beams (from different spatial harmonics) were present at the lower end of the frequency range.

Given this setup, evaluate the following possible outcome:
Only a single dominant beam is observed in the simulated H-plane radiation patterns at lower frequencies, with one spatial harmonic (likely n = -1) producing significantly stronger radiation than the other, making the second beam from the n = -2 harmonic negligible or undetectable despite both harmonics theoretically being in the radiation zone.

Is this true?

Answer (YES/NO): NO